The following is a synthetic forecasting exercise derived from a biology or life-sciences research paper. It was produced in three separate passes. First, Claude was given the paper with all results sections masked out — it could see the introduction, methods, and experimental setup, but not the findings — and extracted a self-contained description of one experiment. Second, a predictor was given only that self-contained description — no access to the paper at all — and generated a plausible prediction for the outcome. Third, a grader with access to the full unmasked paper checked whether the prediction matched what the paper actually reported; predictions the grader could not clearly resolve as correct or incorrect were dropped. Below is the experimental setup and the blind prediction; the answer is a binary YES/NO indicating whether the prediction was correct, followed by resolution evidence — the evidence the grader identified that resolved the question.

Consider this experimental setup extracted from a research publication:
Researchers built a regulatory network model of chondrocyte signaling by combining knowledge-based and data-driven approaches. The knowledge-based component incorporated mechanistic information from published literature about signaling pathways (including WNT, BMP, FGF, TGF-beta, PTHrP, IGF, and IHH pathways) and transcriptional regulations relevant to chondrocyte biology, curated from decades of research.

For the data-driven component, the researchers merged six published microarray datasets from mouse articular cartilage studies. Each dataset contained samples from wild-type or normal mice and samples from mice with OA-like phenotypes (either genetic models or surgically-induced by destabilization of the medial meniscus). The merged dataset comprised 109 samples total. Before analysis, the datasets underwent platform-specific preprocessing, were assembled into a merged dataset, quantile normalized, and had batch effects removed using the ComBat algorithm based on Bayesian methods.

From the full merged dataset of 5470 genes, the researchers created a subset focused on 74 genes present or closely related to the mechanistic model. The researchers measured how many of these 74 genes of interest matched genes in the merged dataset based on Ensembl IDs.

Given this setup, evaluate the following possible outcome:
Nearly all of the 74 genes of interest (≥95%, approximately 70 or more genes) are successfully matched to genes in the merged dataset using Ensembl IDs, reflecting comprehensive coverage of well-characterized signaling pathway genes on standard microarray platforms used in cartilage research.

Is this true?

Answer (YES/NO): NO